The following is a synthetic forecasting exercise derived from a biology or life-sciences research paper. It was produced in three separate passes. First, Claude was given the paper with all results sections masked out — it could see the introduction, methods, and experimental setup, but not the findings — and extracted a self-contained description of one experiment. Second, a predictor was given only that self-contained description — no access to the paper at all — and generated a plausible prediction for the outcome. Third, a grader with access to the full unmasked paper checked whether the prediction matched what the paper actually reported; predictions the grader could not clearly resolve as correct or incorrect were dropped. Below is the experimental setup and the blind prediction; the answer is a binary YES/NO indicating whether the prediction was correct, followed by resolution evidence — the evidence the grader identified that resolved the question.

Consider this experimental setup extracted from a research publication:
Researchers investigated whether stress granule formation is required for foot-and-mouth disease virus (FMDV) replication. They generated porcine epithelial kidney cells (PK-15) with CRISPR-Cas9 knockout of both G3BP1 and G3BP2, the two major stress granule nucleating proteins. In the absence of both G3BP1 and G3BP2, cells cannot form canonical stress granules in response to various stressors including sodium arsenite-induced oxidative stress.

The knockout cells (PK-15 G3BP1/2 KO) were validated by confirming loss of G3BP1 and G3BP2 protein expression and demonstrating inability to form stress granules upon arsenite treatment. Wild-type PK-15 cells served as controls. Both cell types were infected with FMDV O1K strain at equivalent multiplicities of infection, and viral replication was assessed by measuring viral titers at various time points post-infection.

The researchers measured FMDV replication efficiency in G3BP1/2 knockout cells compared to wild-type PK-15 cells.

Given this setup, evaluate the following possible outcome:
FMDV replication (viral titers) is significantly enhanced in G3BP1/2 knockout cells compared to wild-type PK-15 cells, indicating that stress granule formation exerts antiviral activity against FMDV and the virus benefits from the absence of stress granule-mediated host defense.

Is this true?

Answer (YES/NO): YES